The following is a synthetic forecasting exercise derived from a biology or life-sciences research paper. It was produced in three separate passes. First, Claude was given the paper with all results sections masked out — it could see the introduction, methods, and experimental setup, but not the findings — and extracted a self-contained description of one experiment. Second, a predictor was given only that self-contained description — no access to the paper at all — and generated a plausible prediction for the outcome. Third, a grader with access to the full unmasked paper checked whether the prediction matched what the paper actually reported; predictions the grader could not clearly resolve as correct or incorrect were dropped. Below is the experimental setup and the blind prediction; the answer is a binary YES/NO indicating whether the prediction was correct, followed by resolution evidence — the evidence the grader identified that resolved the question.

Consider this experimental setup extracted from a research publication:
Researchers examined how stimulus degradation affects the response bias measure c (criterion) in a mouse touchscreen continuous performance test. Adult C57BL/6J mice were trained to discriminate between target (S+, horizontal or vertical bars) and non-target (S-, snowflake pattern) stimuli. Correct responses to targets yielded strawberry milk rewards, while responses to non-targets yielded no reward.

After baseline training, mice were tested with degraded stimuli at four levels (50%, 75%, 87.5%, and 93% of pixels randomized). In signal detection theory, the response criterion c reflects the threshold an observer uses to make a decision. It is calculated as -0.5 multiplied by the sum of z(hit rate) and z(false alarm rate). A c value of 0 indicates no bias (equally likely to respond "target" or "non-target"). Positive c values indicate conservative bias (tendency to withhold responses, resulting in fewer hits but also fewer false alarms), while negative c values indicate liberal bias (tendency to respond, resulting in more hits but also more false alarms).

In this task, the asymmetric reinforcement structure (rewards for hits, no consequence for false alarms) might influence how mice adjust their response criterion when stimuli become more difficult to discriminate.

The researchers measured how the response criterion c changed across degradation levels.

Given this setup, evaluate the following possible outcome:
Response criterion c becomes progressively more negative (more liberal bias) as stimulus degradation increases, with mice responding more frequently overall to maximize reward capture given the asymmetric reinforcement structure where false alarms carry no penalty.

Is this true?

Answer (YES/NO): NO